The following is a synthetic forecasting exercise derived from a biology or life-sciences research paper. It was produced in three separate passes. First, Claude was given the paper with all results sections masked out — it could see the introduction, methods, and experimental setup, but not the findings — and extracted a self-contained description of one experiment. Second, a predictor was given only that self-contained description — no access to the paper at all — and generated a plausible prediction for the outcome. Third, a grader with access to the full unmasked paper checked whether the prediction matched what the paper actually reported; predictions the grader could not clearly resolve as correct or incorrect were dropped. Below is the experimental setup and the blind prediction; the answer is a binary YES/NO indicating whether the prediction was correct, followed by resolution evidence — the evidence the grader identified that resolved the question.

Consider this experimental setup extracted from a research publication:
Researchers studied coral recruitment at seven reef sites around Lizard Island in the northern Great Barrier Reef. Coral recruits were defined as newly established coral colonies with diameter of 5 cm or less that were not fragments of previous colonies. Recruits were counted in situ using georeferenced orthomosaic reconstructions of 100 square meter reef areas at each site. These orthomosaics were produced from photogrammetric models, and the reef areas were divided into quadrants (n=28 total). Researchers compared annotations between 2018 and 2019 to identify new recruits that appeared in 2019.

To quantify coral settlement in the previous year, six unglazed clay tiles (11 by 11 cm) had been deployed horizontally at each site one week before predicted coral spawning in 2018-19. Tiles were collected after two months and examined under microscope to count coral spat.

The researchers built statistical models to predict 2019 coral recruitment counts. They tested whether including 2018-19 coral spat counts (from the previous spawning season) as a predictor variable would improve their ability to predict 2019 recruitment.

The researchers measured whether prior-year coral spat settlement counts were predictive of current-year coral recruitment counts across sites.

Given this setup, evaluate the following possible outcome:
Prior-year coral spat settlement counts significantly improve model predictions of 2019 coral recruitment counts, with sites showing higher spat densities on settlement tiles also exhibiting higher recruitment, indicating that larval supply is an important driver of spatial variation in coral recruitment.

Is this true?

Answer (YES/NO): NO